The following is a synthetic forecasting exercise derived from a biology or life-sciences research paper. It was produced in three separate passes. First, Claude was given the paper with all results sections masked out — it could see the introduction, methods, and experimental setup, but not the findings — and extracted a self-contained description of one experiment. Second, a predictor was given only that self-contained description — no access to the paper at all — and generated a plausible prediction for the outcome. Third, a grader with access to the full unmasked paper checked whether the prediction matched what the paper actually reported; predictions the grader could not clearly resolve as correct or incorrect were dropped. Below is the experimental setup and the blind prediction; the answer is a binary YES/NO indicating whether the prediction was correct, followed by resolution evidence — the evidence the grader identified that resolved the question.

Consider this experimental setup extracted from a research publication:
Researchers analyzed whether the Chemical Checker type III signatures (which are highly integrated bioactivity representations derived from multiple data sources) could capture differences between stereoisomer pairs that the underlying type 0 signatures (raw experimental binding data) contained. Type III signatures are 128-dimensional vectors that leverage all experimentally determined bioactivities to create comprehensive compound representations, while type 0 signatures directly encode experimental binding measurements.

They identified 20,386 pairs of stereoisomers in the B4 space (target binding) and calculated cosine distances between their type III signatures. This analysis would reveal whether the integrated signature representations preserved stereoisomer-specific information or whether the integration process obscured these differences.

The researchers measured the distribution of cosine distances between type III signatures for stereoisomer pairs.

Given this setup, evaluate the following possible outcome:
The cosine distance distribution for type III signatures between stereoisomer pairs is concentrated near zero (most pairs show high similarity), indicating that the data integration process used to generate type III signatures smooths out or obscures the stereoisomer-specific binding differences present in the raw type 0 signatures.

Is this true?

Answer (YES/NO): NO